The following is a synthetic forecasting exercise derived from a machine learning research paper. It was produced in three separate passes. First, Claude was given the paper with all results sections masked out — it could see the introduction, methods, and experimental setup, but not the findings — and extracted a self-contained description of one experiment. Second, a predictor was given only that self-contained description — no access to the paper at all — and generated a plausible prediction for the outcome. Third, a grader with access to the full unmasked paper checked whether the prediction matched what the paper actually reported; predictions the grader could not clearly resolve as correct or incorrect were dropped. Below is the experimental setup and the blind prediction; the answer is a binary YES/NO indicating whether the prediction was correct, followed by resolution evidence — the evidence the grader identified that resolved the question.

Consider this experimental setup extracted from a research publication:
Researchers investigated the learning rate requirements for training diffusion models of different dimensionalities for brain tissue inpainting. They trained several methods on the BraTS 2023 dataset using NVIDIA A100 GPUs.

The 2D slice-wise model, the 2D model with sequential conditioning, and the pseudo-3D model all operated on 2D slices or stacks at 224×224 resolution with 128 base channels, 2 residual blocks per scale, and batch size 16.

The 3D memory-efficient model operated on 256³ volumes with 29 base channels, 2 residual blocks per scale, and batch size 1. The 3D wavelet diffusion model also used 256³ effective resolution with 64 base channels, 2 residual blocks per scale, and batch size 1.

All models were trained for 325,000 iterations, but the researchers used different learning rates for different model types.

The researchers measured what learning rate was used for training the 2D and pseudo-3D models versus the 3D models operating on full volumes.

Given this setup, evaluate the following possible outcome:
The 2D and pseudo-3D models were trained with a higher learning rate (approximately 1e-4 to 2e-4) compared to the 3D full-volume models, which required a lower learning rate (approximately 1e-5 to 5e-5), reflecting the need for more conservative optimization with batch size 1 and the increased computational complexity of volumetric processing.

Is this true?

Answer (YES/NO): YES